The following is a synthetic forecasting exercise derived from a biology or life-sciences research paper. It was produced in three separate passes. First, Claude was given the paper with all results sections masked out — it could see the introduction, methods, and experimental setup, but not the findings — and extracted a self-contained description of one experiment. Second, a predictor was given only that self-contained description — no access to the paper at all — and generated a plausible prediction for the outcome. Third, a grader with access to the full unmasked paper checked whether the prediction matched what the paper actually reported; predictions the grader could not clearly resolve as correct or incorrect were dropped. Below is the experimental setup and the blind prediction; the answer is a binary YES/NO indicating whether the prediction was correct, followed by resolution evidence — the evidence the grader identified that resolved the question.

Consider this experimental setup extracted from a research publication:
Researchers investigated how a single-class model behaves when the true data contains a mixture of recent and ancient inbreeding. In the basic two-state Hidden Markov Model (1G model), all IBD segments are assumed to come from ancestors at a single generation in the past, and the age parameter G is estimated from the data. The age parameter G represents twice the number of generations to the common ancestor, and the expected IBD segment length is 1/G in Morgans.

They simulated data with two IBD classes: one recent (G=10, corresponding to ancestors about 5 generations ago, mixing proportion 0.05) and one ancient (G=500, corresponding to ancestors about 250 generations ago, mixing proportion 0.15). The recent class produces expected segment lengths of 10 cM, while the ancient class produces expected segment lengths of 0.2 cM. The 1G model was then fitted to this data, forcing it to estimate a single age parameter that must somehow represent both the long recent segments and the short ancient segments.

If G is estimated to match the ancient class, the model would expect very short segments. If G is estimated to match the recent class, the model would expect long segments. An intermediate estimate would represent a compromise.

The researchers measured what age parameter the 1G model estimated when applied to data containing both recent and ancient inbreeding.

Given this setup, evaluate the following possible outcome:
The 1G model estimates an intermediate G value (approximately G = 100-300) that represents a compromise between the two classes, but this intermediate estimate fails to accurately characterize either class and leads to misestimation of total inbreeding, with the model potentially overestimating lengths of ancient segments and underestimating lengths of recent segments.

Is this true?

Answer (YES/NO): YES